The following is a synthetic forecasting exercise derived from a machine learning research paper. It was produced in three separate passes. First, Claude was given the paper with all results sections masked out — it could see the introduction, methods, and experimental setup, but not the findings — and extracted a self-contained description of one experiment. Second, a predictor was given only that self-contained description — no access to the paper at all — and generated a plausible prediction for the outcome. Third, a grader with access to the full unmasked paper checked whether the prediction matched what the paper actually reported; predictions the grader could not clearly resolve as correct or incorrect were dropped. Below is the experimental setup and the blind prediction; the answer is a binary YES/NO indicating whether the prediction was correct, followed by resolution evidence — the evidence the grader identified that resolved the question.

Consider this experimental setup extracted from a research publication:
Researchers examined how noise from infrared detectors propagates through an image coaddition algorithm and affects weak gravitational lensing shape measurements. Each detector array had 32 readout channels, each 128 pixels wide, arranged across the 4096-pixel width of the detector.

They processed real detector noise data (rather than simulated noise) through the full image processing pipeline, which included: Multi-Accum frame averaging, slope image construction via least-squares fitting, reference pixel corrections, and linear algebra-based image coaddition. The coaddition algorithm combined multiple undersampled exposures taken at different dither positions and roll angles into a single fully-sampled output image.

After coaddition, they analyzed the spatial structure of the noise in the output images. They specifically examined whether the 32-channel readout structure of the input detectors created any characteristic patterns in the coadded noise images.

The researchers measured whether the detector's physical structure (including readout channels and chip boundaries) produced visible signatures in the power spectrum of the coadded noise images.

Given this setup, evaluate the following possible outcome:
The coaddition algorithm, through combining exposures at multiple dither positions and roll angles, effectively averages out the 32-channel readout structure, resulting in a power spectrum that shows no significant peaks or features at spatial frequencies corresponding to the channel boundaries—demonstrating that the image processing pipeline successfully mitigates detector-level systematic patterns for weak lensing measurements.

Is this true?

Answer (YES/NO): NO